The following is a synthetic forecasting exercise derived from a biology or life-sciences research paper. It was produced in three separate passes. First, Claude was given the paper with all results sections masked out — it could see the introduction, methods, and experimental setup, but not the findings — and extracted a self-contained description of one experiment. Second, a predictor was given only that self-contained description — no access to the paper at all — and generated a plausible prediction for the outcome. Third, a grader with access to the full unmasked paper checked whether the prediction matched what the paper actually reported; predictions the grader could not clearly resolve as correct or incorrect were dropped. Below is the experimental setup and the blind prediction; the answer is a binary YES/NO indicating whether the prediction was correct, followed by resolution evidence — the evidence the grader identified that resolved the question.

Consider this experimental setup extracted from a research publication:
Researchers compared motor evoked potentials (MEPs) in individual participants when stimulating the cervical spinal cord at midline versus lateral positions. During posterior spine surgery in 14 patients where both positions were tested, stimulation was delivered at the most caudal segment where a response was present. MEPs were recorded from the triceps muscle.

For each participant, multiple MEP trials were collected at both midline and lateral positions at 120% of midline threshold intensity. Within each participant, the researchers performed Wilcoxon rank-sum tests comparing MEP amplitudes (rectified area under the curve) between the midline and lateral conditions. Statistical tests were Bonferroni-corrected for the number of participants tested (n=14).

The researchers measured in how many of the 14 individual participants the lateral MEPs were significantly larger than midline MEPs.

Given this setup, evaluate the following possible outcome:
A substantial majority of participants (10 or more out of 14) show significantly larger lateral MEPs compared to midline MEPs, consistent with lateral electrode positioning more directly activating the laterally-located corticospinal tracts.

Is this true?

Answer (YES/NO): NO